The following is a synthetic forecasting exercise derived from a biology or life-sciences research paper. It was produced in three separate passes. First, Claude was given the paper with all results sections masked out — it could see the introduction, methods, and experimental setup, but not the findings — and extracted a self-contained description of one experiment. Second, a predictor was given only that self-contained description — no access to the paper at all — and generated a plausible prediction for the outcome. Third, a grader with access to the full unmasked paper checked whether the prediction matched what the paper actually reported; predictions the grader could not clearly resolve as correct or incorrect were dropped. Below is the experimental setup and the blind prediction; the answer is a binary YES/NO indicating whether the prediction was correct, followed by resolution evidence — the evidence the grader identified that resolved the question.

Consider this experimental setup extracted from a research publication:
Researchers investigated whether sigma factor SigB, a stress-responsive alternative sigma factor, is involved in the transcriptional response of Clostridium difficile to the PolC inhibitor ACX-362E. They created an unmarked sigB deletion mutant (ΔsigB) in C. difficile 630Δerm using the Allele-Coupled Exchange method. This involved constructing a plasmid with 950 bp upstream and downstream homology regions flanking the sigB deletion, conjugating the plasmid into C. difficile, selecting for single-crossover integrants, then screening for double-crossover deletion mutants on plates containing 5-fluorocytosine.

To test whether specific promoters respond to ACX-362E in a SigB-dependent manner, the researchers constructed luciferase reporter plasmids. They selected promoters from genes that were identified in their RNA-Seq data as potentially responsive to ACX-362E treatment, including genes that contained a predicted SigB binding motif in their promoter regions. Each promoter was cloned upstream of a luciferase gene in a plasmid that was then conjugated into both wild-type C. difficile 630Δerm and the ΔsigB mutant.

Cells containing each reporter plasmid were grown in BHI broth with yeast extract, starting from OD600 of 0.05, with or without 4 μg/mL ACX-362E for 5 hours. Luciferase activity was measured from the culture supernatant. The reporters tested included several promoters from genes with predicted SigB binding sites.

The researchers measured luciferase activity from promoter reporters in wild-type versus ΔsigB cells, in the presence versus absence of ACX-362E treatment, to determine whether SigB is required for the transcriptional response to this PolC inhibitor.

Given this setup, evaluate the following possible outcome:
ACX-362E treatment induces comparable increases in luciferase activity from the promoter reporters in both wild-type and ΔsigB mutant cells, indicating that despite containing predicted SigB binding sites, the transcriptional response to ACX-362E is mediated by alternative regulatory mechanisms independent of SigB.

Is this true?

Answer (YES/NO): NO